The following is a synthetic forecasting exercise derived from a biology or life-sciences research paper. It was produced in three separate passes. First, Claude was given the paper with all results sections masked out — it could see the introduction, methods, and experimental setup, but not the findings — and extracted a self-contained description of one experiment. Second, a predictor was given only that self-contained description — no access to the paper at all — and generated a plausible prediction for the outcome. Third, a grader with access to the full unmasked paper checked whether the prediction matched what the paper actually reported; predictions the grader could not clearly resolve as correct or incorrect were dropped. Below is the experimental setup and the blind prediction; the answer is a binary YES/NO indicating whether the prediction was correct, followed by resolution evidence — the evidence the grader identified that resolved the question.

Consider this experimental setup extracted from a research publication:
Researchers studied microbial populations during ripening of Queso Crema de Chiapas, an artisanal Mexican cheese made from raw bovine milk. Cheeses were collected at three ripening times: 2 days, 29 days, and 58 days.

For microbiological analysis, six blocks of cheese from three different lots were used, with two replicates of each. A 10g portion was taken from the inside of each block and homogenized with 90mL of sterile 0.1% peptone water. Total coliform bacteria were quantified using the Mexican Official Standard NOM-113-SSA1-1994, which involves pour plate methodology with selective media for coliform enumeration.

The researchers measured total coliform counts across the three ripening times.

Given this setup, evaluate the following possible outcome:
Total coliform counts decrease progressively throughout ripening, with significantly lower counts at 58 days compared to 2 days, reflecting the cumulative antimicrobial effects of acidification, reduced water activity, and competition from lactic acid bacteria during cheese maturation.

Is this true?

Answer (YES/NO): NO